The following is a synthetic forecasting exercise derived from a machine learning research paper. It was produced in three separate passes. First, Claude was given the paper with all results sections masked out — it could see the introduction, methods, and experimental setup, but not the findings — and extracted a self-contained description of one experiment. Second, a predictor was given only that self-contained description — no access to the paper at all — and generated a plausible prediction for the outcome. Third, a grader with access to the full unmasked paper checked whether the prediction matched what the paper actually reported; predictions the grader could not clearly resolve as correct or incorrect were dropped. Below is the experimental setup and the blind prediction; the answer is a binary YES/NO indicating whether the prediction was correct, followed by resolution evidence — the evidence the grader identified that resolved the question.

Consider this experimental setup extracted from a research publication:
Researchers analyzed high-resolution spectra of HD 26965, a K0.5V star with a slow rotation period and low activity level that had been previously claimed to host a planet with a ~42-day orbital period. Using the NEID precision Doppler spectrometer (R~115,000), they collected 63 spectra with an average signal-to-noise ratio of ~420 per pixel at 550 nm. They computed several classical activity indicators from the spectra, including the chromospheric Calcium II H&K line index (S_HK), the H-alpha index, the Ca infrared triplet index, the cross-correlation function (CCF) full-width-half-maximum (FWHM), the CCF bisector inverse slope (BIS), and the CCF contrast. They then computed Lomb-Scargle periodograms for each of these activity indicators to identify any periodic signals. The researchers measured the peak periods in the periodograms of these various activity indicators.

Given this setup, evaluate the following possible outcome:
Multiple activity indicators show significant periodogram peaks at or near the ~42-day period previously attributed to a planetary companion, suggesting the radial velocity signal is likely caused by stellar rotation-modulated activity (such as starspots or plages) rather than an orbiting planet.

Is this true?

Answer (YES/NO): YES